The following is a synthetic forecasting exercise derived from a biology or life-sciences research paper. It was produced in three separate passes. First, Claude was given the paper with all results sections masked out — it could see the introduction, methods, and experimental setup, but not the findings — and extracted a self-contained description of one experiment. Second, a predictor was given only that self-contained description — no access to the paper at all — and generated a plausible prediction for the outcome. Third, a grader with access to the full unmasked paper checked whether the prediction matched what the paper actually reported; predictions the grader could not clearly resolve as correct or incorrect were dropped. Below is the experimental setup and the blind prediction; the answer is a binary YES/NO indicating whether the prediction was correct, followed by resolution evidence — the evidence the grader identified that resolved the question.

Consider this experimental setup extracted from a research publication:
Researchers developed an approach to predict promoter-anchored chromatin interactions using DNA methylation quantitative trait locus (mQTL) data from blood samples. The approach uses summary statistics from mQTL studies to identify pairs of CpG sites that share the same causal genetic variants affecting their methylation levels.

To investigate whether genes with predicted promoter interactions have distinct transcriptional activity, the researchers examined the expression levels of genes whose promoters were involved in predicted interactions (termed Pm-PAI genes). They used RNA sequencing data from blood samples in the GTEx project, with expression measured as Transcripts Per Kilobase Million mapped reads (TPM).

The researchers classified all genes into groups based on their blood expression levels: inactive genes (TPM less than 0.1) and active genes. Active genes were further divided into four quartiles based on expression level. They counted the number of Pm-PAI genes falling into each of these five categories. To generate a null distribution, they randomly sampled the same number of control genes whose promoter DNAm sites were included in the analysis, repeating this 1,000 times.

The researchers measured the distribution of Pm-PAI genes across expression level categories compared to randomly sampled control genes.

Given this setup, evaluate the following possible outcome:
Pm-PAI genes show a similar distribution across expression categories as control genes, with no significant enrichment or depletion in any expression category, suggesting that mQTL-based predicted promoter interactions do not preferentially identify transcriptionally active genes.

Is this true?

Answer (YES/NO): NO